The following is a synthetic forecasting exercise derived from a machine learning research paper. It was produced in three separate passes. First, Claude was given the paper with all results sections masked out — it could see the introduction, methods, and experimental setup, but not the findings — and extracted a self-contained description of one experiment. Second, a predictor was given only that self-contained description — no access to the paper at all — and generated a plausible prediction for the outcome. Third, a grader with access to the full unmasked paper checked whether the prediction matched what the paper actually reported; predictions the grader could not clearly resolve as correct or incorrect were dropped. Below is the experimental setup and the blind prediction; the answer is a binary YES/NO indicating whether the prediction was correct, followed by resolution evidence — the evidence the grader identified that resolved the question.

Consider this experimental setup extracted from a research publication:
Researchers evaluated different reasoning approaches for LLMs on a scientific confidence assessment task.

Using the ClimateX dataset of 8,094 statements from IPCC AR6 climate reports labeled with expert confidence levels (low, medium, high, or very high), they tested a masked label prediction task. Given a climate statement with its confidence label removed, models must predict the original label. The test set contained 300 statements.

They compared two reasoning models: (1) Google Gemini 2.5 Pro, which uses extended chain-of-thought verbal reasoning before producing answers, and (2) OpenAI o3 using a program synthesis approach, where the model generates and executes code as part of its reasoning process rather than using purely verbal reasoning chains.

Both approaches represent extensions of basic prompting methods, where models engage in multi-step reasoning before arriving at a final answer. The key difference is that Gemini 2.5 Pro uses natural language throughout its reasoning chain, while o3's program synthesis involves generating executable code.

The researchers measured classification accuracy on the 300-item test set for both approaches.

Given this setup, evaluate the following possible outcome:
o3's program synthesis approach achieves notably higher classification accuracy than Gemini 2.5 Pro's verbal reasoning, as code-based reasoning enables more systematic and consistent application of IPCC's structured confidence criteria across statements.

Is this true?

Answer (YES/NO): NO